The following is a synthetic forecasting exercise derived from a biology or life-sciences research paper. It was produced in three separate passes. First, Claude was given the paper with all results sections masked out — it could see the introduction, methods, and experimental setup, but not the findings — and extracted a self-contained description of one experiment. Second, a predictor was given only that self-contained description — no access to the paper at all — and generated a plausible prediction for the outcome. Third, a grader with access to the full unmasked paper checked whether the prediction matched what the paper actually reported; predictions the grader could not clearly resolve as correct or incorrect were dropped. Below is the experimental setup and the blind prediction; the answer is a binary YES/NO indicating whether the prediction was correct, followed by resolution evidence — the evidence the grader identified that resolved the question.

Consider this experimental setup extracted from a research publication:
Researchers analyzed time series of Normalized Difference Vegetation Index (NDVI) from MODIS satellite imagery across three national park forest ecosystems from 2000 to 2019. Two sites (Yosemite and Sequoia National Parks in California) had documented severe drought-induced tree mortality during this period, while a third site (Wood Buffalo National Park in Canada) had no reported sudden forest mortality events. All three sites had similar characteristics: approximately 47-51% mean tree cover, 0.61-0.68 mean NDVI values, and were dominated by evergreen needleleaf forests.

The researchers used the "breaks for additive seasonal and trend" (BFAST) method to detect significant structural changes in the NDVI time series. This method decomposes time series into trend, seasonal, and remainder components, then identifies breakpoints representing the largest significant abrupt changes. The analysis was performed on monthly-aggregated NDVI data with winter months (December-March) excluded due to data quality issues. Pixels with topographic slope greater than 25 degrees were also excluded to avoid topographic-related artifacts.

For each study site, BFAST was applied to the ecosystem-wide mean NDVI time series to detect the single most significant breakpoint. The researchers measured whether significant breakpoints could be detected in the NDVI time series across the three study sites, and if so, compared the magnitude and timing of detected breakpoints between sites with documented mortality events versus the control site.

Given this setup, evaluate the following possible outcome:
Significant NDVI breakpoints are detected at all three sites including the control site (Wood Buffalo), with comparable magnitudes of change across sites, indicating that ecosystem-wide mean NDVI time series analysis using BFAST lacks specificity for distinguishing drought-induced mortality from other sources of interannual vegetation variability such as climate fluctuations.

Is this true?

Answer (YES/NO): NO